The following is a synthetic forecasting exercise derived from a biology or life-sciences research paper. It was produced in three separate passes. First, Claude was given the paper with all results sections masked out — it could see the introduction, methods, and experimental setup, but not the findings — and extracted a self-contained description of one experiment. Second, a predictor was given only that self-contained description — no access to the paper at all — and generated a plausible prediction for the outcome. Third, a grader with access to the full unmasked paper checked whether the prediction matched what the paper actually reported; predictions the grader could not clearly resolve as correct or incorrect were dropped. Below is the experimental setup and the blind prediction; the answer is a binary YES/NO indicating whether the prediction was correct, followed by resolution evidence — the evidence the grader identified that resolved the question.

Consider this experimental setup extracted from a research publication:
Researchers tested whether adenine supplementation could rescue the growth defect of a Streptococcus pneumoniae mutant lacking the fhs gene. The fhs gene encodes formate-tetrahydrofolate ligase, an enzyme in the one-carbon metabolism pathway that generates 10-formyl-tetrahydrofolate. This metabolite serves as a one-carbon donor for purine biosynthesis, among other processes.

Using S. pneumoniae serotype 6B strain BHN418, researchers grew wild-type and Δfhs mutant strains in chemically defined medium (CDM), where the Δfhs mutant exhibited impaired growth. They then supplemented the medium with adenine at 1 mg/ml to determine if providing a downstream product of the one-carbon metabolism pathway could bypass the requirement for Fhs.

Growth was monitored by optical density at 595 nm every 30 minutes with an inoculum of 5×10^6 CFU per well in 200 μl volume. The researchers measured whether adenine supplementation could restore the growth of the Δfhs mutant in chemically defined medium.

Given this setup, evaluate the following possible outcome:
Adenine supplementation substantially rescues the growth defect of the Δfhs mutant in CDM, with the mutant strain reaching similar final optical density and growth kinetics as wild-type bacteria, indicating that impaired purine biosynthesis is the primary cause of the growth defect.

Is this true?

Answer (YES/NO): NO